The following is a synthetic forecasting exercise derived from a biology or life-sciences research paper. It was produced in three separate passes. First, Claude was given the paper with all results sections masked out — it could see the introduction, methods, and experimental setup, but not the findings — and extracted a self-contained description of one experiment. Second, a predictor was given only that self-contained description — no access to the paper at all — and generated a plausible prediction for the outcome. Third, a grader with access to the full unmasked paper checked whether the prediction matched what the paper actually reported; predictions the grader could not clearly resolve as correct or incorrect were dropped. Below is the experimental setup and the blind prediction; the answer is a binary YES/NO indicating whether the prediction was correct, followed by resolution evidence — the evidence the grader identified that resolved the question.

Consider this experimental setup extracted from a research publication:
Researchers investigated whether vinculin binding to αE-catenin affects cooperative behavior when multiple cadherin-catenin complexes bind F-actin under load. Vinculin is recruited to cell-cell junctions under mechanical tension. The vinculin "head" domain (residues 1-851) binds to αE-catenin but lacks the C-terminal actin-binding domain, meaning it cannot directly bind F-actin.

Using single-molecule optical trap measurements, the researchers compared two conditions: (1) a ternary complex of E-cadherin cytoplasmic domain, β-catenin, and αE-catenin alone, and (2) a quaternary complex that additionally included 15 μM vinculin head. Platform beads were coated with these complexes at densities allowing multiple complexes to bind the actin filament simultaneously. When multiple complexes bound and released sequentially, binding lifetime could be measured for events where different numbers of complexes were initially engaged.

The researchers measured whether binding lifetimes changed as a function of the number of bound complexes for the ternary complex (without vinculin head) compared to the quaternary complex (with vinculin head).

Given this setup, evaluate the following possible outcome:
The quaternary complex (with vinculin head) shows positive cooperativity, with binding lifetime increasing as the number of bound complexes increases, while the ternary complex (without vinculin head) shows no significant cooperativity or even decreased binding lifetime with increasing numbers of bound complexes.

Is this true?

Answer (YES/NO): YES